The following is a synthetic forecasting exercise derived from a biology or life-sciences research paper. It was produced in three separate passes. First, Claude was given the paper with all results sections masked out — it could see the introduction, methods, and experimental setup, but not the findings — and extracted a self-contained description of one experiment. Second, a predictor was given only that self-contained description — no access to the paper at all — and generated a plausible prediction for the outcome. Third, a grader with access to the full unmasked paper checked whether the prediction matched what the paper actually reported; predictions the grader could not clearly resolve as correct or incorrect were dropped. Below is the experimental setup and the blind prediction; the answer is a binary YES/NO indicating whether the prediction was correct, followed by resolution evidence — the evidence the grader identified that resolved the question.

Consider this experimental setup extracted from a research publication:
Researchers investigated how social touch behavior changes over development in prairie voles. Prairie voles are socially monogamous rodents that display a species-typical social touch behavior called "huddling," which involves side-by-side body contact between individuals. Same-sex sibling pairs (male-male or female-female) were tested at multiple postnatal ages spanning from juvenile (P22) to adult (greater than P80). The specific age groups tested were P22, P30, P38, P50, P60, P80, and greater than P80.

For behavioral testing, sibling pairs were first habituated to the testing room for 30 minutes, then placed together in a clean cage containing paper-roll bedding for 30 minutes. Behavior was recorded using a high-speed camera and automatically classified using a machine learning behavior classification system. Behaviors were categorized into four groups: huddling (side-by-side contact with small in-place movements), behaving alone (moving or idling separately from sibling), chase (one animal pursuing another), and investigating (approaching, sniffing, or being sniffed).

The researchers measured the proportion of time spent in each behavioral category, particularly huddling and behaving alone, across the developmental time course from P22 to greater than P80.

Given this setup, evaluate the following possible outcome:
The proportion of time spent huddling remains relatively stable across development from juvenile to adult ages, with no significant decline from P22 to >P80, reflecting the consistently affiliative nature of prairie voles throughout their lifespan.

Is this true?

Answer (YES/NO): NO